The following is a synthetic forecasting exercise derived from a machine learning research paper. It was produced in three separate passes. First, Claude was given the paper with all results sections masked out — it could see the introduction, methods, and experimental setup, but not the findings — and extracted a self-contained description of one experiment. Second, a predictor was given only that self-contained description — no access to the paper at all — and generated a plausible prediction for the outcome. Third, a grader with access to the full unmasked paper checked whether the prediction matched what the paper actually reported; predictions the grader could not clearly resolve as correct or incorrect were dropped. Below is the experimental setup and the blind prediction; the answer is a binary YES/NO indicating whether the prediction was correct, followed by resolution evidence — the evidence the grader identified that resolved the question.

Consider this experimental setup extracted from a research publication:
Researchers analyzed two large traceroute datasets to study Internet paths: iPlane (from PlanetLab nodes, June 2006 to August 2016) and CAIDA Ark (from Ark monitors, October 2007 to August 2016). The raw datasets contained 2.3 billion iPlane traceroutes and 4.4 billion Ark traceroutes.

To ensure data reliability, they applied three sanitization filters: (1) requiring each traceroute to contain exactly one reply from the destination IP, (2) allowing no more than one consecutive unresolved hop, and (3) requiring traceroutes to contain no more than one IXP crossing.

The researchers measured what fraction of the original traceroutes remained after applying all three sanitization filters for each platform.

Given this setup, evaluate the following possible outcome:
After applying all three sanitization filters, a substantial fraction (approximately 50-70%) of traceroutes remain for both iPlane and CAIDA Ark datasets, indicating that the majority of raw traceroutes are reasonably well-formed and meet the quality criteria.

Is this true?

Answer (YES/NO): NO